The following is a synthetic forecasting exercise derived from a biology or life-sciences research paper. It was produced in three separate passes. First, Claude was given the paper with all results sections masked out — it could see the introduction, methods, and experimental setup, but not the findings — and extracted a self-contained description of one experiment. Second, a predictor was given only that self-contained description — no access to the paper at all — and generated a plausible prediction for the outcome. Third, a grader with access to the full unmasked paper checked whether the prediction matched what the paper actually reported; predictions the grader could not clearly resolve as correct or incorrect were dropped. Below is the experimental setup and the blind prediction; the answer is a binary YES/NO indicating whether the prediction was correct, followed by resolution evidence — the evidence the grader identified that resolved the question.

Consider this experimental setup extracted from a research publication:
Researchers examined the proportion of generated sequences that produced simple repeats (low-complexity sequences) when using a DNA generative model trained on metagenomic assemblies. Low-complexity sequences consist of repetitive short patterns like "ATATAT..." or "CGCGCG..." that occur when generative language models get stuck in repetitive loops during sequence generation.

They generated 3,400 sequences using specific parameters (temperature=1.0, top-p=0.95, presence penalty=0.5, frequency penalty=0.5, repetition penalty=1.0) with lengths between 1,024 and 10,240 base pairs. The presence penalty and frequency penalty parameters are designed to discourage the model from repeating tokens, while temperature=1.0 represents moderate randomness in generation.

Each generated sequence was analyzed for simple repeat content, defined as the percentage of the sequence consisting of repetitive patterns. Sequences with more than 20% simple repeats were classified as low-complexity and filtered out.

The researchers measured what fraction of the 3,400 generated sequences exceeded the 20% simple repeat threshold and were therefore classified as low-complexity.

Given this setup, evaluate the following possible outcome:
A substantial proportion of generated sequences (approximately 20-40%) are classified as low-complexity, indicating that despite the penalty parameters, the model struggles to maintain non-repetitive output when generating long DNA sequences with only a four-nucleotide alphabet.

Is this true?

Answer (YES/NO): NO